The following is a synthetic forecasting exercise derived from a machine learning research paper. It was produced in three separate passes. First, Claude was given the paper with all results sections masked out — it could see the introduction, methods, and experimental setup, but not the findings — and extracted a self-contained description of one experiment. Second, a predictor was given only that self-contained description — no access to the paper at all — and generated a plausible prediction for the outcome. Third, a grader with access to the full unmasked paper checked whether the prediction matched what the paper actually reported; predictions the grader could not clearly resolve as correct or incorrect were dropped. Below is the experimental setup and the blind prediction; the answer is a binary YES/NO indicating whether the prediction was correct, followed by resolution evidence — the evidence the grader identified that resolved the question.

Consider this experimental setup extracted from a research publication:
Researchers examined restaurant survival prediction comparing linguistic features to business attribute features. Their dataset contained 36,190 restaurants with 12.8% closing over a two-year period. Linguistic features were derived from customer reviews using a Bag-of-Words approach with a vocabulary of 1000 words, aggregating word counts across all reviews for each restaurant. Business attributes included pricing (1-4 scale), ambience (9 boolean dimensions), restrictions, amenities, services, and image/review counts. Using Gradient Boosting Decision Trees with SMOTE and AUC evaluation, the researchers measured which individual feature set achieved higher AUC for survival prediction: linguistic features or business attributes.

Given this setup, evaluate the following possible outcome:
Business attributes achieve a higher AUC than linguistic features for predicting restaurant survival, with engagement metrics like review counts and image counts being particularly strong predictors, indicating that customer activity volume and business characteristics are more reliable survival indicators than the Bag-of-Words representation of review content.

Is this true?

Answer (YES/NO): YES